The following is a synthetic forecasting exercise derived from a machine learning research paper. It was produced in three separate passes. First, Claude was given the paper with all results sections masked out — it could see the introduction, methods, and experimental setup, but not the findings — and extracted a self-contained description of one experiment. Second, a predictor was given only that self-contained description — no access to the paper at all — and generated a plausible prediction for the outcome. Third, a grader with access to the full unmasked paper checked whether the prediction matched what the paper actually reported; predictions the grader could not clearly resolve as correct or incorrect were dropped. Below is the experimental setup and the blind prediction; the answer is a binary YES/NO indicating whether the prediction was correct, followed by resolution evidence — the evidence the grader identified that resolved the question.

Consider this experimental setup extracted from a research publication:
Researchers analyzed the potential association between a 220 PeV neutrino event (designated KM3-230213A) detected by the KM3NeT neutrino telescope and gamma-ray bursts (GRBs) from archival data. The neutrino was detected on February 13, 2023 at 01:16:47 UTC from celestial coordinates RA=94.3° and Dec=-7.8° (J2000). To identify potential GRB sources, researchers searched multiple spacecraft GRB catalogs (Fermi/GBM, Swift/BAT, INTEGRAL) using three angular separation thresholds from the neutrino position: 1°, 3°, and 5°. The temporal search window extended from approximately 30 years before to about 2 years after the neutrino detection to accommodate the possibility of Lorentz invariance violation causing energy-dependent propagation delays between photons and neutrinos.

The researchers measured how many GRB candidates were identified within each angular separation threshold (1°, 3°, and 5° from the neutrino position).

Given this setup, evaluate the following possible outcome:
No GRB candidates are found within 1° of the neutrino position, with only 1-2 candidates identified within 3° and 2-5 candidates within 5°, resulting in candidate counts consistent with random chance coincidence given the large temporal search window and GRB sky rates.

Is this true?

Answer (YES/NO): NO